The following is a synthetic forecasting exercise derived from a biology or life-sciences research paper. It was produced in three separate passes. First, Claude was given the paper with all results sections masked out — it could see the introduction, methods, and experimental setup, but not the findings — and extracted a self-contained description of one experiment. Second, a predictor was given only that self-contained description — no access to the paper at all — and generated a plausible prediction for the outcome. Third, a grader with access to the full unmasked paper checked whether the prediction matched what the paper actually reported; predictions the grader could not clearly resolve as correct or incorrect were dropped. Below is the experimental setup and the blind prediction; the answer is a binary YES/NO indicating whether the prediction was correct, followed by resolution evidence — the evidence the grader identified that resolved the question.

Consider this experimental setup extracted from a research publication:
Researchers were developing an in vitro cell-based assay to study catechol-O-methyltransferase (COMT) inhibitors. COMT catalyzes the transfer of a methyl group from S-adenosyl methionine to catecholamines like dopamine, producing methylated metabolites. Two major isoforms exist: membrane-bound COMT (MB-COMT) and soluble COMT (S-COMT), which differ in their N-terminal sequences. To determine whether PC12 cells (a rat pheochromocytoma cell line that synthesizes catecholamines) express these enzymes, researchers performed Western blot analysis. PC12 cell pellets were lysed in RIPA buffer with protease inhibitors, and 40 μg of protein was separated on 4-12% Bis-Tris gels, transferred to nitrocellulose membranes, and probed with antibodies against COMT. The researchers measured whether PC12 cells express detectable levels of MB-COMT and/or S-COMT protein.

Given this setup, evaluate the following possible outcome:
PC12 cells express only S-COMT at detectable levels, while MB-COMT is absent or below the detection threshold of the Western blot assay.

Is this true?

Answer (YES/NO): NO